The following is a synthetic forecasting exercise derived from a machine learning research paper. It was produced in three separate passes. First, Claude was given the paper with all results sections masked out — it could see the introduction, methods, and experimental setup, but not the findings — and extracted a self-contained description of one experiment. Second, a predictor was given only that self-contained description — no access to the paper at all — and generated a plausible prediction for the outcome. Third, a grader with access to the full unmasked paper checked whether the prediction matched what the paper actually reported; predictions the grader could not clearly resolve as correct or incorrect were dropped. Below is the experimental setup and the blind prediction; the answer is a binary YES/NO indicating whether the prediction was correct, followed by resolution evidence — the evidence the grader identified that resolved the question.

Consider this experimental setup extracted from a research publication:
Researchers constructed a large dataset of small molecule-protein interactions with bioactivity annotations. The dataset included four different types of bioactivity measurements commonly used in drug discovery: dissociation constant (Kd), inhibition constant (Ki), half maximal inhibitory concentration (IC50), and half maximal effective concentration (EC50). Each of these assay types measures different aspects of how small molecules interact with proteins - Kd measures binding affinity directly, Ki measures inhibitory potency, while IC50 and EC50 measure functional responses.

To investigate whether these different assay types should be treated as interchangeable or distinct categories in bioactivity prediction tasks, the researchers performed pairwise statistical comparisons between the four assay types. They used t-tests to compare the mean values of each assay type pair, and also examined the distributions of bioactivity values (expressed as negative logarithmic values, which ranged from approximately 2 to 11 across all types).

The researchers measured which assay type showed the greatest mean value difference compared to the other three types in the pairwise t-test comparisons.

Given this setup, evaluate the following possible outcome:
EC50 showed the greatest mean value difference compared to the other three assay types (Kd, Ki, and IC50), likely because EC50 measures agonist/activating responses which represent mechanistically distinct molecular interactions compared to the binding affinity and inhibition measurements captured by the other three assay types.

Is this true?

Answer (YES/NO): NO